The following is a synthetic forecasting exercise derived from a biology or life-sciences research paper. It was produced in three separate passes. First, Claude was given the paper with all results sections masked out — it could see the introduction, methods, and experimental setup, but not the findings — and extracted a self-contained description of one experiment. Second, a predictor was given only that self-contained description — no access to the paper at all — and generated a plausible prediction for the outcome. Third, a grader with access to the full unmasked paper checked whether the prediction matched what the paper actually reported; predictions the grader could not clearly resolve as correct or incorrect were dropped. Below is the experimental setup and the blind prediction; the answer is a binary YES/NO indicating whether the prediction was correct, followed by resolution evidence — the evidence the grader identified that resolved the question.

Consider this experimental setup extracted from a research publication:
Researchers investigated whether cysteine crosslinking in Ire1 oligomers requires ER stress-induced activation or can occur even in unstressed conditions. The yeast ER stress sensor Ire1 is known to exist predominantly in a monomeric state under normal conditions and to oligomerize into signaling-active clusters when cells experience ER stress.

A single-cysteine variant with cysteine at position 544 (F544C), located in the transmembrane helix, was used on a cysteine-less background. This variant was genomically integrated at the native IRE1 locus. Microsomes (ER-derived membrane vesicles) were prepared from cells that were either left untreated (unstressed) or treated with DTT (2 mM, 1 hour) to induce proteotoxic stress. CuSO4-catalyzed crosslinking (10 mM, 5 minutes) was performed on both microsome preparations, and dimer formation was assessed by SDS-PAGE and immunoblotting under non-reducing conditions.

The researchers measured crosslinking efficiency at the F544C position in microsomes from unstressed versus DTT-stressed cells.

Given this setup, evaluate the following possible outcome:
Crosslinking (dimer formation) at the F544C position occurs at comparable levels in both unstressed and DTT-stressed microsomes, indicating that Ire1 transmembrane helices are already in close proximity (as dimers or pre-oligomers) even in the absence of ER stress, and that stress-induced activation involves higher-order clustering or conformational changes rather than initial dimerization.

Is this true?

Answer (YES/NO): NO